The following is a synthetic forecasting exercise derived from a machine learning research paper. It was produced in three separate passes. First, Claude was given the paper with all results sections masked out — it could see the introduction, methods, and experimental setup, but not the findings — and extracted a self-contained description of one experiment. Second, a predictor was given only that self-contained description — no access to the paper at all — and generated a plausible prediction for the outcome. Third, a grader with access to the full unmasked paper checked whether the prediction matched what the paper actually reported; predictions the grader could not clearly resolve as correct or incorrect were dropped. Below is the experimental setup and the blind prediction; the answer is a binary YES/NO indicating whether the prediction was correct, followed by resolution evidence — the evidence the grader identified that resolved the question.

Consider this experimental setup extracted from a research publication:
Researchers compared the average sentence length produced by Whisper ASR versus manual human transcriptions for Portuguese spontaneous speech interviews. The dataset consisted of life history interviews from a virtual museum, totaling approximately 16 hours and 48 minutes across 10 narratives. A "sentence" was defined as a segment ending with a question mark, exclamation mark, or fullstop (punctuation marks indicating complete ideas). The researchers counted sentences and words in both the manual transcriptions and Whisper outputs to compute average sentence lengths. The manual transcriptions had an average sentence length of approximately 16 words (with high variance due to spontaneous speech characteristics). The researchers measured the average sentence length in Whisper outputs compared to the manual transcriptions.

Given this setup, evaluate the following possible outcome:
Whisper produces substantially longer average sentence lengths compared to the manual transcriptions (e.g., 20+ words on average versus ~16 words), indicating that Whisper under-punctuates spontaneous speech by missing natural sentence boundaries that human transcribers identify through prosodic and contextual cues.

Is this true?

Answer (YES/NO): NO